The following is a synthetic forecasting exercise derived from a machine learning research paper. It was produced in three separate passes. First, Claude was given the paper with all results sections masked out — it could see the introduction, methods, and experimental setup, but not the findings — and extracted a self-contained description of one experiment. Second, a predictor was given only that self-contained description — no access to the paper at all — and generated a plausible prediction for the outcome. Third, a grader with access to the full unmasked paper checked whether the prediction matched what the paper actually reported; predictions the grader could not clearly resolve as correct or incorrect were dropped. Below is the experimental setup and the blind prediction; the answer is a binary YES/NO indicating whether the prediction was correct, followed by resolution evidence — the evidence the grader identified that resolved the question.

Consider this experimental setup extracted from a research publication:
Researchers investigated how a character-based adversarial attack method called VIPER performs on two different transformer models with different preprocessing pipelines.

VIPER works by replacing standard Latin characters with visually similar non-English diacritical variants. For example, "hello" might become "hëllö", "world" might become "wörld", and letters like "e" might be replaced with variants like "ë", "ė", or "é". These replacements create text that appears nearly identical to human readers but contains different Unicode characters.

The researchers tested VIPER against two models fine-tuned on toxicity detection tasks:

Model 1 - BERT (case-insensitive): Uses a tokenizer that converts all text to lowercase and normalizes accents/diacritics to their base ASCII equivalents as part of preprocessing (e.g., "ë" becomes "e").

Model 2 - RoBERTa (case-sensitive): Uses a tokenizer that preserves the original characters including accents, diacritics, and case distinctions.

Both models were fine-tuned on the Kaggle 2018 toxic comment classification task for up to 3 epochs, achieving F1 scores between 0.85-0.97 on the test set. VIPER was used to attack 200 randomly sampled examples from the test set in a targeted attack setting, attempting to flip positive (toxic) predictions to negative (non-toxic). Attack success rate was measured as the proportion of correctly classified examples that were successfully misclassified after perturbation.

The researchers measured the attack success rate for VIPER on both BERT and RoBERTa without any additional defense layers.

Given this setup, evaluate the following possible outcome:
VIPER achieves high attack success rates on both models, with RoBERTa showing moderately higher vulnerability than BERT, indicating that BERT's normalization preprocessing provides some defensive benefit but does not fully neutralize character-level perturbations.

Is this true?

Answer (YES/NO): NO